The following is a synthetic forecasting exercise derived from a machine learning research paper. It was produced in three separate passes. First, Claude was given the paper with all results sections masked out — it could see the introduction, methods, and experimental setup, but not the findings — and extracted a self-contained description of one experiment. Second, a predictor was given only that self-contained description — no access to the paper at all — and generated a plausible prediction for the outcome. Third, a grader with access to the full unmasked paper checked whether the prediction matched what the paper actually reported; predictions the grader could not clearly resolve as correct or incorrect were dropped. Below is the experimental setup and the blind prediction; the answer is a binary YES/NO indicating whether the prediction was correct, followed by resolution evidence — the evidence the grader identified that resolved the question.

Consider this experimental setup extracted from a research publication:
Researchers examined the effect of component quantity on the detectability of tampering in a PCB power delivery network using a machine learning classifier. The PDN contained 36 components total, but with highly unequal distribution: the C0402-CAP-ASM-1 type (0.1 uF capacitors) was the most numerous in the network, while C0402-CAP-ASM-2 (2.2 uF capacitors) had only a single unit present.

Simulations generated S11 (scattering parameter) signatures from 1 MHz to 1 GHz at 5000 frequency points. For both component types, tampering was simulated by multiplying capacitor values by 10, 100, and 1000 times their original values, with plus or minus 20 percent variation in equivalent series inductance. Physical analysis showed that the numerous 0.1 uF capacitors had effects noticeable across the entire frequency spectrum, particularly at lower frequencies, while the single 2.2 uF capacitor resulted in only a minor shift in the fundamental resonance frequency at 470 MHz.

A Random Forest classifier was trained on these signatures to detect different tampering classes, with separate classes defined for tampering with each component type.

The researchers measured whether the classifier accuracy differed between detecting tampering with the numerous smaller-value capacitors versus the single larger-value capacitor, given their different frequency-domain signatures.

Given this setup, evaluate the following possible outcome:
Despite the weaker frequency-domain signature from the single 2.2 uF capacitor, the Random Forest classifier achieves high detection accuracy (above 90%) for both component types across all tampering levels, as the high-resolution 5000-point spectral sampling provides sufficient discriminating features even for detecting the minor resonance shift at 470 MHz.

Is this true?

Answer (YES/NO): YES